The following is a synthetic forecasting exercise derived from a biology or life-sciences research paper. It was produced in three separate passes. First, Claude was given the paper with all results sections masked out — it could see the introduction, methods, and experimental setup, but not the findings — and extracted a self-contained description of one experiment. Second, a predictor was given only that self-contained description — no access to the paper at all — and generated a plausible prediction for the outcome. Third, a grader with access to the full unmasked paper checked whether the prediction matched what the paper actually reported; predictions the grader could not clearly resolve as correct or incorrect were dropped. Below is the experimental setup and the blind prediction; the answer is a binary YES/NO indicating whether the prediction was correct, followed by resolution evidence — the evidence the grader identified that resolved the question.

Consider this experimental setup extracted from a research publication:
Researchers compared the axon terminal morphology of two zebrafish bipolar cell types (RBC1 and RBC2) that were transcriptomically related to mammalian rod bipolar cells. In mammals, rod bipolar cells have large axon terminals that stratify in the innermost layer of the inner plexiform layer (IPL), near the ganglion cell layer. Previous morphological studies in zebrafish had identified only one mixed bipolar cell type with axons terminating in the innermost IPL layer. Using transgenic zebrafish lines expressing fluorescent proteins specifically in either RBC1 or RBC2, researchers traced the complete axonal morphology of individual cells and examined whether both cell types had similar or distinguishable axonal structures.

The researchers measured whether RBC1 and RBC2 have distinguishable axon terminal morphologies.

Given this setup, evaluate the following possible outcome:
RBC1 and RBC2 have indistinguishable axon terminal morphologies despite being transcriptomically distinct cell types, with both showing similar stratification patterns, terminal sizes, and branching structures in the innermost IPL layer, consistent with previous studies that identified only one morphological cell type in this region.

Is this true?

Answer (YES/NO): NO